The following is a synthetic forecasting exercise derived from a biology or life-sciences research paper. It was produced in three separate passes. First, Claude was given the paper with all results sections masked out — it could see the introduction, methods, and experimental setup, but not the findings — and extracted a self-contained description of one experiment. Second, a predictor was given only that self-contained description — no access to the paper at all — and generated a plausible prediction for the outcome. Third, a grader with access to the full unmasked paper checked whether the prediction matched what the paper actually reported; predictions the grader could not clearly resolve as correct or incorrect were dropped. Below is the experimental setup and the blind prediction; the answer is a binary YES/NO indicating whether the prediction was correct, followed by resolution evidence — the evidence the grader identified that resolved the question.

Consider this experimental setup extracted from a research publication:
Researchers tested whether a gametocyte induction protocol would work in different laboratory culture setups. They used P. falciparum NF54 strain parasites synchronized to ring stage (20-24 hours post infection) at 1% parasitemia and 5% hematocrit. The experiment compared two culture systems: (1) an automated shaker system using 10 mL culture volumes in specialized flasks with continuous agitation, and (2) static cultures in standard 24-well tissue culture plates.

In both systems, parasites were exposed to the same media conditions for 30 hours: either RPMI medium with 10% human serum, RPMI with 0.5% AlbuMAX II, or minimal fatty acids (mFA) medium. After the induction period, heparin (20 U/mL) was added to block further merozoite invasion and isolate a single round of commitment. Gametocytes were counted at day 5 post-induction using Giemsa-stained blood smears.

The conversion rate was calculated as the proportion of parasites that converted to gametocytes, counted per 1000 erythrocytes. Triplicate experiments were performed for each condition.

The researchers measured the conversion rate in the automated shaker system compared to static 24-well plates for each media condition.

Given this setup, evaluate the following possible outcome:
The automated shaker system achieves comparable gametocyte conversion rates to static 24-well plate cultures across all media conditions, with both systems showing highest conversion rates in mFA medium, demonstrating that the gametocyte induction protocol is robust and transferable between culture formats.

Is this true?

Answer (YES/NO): NO